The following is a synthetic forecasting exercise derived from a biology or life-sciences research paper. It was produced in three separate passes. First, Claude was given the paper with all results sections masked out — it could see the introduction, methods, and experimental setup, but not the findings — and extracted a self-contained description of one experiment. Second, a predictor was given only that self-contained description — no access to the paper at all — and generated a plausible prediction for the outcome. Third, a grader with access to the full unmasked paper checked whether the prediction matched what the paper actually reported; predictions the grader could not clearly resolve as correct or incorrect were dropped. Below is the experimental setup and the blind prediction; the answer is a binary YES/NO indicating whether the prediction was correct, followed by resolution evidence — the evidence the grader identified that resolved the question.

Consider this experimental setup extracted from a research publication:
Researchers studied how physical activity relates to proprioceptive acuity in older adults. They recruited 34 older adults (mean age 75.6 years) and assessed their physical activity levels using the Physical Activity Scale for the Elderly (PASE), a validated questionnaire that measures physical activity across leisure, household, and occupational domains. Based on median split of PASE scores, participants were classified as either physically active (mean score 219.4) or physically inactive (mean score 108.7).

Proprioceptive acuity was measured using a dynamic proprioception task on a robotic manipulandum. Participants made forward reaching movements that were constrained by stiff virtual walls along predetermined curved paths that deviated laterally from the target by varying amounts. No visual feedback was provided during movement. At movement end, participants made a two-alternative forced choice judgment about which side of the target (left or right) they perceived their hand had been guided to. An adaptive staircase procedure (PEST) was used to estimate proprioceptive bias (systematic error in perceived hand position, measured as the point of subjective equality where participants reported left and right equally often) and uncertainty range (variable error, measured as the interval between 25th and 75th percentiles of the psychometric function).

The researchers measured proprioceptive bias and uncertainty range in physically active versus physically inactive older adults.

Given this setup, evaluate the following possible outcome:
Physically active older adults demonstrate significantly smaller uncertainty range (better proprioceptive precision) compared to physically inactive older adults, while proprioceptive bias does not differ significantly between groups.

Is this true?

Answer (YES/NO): NO